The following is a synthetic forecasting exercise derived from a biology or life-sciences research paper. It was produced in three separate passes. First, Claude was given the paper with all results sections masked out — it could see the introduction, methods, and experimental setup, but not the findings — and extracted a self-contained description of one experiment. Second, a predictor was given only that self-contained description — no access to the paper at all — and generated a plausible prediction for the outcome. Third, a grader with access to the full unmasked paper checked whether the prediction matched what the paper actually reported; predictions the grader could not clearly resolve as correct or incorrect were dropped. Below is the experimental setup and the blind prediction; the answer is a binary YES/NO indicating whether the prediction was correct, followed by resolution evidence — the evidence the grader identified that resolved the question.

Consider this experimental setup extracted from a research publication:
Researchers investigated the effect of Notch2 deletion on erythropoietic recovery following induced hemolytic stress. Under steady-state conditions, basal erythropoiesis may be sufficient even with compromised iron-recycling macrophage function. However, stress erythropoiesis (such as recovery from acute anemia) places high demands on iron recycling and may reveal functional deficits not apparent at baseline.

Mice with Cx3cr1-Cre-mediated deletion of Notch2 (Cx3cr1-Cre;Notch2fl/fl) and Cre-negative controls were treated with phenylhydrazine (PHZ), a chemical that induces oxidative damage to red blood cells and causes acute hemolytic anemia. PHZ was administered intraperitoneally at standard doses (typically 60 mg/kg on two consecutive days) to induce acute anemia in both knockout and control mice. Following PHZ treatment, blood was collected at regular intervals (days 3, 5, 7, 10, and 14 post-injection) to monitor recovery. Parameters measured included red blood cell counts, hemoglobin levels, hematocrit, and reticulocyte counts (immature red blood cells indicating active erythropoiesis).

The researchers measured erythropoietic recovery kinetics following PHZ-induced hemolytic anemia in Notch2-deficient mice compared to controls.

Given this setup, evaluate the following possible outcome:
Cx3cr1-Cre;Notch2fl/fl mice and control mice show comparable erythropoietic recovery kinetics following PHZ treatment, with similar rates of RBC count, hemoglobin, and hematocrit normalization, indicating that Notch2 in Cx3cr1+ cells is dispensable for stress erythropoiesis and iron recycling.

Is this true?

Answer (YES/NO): NO